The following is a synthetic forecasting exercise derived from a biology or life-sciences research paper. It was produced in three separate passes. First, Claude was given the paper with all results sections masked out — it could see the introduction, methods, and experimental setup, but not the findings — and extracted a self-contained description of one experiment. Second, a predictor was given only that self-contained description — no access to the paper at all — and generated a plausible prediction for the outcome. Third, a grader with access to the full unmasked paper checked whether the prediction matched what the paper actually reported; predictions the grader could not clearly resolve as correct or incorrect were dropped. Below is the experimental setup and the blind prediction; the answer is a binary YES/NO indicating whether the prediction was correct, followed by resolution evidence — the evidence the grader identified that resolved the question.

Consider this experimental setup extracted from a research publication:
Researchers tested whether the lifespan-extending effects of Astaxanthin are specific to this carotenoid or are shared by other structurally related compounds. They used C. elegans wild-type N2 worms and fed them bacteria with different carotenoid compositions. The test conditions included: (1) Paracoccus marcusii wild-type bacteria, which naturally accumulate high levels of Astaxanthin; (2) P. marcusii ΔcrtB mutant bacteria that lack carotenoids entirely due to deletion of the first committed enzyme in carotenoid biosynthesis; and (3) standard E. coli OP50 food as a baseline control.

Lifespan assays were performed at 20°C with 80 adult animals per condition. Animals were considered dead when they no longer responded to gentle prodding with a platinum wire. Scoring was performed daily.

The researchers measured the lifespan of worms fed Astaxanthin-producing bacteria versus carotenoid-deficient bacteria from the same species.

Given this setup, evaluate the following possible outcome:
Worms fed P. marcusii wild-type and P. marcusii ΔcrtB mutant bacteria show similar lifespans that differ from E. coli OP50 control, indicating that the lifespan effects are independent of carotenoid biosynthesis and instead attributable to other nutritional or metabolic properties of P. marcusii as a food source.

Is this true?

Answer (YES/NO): NO